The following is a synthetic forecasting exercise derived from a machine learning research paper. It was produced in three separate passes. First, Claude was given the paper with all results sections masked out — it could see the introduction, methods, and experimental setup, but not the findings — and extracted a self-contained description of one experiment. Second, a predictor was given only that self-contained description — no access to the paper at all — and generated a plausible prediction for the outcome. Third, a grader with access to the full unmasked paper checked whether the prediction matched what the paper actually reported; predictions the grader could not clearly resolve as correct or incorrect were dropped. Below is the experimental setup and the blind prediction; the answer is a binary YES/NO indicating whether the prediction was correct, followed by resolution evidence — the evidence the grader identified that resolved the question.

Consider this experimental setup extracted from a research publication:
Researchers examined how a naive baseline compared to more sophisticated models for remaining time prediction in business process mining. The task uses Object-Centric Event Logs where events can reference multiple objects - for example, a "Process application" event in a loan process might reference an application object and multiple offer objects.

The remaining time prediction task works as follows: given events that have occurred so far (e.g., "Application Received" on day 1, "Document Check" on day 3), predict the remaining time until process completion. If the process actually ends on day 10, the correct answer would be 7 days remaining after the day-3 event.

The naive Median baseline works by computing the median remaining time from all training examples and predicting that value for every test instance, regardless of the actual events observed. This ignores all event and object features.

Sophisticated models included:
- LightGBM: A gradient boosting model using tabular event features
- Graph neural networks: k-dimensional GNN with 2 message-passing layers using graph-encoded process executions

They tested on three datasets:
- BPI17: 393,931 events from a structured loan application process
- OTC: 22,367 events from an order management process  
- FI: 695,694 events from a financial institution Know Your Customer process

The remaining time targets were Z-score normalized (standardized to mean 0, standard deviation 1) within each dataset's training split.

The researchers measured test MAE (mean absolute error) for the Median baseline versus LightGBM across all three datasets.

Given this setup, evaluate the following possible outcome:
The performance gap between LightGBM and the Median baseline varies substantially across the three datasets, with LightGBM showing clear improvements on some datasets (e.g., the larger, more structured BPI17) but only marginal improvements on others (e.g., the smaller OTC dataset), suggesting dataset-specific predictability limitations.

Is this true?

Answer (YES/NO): NO